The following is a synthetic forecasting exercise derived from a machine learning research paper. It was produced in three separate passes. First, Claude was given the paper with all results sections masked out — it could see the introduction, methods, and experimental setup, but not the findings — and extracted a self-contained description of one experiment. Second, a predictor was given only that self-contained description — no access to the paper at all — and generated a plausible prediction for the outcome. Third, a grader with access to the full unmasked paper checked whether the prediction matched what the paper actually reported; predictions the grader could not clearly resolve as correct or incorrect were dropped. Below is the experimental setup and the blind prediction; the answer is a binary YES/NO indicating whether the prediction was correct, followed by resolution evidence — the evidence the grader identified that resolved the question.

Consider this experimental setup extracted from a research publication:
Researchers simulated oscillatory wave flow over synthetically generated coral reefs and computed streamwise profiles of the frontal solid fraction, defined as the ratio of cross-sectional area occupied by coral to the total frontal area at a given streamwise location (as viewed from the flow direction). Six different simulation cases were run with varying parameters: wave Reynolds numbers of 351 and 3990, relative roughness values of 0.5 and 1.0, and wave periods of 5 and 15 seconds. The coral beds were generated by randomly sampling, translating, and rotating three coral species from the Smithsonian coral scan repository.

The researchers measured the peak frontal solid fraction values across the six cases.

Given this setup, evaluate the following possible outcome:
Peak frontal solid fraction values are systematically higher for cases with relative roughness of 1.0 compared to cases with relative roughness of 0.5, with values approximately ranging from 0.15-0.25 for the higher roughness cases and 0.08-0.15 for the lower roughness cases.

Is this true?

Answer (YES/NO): NO